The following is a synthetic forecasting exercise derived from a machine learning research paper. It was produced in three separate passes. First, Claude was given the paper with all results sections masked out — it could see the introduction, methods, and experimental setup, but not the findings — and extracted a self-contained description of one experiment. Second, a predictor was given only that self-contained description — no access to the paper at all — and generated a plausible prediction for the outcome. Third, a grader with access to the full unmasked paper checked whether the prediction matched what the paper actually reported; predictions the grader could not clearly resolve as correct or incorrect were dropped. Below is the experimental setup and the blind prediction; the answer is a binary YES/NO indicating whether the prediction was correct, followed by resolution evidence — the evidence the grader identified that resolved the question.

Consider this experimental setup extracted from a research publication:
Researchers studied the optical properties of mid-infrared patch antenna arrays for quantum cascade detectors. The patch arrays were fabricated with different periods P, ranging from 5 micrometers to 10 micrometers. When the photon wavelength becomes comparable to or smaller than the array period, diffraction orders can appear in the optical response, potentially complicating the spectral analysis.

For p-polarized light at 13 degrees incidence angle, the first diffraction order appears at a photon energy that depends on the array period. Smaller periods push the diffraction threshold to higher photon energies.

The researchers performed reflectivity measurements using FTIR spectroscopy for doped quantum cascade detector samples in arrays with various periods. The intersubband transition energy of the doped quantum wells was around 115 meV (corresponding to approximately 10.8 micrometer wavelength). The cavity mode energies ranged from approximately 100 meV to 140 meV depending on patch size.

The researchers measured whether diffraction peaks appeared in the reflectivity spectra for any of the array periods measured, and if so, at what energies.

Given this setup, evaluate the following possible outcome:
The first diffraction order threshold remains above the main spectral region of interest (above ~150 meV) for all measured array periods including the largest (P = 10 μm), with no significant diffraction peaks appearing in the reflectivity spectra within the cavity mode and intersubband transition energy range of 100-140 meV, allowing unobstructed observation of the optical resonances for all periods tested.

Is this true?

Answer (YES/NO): NO